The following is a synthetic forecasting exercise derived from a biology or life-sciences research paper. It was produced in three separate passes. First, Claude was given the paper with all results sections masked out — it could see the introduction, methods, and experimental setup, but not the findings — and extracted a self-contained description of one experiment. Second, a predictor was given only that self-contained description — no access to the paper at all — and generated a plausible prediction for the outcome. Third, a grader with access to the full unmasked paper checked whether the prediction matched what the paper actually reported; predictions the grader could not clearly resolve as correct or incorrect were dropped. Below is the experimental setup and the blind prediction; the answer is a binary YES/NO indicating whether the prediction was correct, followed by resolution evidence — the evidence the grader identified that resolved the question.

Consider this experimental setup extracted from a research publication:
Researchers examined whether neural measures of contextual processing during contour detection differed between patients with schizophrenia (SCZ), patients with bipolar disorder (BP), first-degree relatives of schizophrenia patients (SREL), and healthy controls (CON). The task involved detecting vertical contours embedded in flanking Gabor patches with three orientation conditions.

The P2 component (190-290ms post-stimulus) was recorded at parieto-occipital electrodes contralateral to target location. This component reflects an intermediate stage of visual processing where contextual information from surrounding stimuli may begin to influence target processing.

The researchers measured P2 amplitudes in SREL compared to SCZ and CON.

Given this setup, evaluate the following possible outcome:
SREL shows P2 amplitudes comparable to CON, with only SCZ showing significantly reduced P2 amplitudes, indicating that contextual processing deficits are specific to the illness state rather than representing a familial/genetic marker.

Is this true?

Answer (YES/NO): NO